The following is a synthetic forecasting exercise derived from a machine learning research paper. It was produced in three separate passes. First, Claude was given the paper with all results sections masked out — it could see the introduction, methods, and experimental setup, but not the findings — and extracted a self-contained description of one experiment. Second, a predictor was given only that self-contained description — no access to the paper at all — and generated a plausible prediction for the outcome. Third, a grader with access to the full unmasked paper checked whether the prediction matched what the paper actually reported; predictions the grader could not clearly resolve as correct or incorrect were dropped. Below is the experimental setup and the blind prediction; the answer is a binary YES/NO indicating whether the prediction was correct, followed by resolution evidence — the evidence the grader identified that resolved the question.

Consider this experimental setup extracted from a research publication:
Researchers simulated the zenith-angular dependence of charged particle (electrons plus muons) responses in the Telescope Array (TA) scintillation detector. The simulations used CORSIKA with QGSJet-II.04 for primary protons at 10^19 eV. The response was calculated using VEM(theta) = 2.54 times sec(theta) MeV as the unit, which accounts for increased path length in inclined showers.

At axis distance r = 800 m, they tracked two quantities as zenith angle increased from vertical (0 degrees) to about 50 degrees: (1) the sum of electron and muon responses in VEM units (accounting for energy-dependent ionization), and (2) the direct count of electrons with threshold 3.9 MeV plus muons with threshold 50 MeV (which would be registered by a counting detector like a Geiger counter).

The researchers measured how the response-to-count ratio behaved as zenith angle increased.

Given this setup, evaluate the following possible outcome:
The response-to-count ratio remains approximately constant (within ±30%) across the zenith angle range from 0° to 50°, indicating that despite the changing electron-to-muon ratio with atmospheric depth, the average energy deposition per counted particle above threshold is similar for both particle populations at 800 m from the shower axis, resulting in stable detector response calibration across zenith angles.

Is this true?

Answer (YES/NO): NO